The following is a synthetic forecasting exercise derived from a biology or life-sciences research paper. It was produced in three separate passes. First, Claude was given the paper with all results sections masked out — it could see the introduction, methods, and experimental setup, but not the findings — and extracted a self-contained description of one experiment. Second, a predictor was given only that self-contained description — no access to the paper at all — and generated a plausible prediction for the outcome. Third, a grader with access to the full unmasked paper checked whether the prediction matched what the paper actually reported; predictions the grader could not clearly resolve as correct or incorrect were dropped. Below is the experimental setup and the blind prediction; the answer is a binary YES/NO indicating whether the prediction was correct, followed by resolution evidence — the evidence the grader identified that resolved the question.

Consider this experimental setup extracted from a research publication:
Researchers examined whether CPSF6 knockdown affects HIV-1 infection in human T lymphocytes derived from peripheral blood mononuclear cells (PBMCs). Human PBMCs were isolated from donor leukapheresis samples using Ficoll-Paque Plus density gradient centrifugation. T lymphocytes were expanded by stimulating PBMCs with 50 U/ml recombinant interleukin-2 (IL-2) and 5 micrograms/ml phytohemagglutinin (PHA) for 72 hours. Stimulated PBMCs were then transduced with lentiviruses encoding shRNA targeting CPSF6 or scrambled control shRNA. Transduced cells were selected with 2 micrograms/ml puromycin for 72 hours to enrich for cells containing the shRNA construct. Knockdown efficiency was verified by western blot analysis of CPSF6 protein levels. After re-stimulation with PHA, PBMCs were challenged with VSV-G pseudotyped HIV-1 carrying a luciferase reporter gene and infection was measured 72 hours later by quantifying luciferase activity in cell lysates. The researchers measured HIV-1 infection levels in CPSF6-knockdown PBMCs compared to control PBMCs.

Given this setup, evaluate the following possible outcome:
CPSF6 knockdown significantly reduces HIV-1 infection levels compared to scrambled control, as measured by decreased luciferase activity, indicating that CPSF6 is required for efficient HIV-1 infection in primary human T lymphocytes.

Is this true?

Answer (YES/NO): NO